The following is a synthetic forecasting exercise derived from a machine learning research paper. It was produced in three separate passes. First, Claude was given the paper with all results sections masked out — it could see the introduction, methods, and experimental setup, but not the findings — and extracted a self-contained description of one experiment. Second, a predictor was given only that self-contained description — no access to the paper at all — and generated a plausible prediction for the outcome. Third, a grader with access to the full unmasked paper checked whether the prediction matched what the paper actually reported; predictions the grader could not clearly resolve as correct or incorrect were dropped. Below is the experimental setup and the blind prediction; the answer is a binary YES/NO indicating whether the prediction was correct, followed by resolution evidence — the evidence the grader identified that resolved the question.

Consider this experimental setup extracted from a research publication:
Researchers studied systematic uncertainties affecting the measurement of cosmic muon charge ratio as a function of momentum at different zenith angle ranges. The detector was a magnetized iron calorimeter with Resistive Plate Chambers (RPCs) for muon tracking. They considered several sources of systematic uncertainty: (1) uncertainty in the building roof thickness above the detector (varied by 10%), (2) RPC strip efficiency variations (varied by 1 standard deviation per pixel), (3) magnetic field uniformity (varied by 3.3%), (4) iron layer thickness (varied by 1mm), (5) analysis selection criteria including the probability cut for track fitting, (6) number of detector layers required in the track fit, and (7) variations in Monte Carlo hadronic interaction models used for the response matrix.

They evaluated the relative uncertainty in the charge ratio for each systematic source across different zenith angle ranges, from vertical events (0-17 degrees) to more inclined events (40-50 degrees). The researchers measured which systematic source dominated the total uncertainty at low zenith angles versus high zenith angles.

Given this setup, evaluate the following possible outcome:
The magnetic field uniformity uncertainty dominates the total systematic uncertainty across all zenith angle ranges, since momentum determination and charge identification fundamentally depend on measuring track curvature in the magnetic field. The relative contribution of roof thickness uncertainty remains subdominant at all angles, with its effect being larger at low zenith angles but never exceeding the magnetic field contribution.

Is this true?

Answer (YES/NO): NO